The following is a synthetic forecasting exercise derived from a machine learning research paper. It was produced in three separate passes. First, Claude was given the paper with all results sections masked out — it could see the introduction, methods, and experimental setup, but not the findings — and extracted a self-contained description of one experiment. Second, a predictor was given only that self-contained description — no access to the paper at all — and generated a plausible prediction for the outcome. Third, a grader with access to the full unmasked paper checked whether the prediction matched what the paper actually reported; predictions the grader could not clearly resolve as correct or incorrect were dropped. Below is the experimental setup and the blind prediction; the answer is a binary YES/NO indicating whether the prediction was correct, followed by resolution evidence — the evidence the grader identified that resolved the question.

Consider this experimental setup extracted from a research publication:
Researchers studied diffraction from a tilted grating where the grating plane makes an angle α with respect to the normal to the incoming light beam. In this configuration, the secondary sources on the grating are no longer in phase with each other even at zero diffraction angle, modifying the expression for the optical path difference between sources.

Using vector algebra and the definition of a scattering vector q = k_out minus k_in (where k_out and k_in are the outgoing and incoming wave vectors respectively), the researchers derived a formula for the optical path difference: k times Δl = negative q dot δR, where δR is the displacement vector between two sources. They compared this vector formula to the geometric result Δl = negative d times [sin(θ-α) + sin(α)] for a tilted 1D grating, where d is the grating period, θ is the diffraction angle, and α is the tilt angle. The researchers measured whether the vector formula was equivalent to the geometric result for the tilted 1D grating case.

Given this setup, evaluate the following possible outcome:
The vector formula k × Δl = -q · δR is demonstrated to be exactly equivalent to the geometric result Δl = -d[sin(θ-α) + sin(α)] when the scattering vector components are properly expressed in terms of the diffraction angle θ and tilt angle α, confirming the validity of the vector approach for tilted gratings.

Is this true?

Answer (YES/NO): YES